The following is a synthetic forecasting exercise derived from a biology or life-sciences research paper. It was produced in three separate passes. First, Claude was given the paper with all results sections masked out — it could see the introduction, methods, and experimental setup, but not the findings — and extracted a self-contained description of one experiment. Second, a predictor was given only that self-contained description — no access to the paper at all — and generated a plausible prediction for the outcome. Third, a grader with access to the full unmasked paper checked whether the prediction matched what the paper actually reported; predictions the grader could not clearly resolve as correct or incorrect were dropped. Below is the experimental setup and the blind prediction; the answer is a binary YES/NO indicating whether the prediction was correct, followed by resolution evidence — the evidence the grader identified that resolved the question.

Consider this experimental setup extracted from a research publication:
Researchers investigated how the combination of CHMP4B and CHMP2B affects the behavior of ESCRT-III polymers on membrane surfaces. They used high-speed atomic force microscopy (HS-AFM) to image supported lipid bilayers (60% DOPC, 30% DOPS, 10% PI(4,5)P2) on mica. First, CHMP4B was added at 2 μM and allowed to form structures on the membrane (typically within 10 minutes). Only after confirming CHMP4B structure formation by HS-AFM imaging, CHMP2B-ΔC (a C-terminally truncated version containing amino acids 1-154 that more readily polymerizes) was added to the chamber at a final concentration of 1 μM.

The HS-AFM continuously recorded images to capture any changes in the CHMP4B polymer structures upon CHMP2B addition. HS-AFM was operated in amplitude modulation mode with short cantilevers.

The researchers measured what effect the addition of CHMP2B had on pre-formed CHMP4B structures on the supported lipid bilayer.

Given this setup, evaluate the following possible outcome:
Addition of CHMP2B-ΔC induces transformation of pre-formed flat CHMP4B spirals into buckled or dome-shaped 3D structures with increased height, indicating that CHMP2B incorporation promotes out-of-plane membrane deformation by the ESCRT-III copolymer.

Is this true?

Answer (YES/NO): NO